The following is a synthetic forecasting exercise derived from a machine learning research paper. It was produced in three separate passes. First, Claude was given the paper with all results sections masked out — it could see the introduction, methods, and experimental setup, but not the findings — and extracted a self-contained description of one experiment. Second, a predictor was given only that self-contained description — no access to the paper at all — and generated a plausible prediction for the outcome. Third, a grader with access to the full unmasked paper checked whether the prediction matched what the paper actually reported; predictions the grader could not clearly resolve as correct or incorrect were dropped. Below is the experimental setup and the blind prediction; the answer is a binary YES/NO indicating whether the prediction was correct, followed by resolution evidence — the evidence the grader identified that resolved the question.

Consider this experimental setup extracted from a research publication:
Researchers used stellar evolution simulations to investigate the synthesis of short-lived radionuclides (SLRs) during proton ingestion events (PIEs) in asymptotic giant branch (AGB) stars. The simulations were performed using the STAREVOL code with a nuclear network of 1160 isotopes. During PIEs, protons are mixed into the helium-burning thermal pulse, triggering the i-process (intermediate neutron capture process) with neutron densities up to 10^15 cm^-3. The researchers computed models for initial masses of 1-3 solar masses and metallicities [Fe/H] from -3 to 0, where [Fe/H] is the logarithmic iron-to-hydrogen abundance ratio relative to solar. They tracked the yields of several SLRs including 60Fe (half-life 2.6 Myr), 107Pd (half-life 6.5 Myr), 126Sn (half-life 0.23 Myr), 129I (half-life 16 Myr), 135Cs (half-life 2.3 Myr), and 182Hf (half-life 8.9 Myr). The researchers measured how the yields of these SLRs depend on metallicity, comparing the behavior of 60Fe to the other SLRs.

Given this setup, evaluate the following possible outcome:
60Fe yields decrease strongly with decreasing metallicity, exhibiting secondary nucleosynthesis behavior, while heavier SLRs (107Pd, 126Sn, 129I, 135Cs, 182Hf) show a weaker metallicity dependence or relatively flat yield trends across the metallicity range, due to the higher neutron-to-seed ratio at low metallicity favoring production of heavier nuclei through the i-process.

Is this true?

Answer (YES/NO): NO